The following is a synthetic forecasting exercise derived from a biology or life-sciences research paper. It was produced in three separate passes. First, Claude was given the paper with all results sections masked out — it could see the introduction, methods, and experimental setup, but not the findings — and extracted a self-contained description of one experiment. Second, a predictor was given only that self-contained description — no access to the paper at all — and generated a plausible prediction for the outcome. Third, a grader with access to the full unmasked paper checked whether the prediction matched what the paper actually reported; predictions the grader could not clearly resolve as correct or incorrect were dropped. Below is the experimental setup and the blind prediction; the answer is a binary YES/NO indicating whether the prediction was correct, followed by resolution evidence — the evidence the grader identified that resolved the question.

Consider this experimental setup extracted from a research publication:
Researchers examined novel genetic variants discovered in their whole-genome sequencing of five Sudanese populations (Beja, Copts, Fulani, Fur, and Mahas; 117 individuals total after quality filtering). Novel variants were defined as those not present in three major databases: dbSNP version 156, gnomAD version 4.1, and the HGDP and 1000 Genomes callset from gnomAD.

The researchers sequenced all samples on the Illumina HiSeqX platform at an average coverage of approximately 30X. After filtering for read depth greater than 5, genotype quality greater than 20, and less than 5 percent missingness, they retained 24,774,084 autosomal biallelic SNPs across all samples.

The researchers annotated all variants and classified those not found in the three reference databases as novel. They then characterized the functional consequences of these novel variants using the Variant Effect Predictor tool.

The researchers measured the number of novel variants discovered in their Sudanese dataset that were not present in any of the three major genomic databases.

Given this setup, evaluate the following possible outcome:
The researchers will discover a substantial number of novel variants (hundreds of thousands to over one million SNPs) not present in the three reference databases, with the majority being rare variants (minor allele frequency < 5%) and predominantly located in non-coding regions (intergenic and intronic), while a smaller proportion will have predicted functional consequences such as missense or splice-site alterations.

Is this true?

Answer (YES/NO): NO